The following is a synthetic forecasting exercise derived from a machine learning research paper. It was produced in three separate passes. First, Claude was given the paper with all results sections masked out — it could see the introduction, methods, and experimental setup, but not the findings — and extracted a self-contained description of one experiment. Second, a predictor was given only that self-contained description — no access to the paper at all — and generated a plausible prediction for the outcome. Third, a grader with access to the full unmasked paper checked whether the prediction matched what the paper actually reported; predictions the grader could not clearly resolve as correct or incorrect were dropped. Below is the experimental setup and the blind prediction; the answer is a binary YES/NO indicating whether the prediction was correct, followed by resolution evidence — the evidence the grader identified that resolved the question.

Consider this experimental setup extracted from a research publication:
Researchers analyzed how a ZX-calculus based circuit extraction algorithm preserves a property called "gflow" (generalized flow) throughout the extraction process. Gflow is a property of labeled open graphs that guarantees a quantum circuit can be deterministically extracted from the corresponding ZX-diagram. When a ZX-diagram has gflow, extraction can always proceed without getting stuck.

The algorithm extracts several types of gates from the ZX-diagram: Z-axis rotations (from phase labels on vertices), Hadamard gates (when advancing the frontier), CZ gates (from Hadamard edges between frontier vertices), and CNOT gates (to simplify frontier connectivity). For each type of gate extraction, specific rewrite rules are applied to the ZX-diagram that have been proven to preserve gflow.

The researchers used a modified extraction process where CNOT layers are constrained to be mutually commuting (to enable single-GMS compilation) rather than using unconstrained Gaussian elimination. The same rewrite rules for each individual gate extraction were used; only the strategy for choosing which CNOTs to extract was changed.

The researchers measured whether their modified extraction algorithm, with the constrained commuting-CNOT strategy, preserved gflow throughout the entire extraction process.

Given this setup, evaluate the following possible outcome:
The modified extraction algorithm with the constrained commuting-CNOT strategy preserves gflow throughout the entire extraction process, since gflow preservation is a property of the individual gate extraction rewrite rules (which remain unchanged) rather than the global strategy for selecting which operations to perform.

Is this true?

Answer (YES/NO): YES